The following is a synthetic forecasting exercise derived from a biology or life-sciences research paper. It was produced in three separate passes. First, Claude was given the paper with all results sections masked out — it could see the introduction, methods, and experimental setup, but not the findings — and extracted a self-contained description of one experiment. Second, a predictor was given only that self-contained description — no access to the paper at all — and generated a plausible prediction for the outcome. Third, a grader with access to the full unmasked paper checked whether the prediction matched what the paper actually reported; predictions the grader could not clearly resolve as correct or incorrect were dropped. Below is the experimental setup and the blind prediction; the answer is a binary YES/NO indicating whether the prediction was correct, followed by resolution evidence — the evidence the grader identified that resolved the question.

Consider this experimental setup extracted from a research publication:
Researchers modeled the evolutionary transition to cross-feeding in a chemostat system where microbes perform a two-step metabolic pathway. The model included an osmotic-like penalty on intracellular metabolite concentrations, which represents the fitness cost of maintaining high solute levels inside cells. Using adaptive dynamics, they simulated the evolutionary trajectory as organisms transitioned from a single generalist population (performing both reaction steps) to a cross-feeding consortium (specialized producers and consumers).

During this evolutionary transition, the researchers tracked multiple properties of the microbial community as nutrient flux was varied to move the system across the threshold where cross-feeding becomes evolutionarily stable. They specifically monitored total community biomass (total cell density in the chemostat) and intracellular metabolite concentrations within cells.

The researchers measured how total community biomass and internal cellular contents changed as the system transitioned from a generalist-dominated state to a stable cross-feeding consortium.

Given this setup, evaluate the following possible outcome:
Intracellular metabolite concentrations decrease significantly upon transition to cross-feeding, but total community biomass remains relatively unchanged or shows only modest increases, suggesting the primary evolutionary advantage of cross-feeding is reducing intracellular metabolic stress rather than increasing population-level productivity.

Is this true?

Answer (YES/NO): NO